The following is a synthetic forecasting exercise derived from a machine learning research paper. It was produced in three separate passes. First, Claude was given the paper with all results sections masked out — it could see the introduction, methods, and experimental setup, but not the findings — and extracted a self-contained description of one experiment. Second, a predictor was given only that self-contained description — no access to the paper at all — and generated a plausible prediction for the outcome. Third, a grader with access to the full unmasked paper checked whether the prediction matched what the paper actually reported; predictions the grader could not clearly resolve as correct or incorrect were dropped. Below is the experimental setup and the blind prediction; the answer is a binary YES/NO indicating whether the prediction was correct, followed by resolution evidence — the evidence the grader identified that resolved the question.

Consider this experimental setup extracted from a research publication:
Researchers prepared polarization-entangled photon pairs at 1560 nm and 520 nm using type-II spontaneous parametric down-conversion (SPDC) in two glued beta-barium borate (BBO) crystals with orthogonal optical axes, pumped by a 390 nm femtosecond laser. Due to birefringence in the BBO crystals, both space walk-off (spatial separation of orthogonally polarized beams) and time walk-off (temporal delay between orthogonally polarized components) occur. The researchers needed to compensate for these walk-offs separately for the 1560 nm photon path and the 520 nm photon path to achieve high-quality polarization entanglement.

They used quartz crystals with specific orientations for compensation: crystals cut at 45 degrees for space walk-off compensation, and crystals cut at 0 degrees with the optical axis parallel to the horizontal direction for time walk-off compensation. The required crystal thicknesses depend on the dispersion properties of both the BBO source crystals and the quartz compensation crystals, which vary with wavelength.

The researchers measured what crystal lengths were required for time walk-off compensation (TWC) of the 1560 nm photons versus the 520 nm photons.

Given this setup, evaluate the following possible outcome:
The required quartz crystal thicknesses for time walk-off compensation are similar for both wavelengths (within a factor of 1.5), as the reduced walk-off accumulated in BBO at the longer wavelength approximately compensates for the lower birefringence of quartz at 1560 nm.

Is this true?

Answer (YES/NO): YES